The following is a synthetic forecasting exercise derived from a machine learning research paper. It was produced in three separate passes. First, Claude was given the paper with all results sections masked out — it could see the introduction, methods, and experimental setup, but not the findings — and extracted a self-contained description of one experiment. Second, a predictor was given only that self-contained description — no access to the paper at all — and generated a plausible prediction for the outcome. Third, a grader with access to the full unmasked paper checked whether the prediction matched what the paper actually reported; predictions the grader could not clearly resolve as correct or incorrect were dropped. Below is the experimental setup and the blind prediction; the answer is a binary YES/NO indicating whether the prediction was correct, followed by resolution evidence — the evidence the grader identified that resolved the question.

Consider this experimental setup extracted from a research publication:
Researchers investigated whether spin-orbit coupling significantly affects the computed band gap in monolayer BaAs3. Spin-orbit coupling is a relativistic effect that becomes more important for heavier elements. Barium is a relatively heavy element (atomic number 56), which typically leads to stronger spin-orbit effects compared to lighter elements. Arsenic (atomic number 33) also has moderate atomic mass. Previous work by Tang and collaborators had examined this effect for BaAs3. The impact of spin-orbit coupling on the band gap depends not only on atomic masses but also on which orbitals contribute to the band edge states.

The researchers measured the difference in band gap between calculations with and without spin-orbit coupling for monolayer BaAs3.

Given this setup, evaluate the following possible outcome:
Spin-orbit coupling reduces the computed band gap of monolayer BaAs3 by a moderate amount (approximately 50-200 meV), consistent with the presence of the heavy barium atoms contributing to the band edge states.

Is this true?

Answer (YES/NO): NO